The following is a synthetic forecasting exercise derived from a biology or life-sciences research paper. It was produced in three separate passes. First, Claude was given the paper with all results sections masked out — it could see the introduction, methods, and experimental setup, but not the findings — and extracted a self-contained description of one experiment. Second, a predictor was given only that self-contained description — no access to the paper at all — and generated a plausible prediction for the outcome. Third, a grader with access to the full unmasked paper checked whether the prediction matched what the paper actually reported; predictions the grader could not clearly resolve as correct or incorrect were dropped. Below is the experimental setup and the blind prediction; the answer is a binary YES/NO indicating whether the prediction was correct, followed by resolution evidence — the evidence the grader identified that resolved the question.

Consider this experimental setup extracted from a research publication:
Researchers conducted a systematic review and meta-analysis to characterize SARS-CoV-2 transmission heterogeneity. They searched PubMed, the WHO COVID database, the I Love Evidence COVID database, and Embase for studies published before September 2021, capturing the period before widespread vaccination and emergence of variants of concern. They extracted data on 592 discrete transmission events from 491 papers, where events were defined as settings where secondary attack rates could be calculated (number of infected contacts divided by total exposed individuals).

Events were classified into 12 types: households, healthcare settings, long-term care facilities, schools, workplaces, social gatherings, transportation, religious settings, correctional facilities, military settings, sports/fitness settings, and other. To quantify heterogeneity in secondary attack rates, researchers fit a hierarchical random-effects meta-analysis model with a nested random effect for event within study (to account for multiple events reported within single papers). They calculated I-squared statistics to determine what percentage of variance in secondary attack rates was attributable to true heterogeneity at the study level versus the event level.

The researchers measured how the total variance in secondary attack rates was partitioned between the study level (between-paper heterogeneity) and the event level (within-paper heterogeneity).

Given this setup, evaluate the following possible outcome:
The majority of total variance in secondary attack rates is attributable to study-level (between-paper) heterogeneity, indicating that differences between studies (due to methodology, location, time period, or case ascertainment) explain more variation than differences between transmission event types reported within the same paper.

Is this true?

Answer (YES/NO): YES